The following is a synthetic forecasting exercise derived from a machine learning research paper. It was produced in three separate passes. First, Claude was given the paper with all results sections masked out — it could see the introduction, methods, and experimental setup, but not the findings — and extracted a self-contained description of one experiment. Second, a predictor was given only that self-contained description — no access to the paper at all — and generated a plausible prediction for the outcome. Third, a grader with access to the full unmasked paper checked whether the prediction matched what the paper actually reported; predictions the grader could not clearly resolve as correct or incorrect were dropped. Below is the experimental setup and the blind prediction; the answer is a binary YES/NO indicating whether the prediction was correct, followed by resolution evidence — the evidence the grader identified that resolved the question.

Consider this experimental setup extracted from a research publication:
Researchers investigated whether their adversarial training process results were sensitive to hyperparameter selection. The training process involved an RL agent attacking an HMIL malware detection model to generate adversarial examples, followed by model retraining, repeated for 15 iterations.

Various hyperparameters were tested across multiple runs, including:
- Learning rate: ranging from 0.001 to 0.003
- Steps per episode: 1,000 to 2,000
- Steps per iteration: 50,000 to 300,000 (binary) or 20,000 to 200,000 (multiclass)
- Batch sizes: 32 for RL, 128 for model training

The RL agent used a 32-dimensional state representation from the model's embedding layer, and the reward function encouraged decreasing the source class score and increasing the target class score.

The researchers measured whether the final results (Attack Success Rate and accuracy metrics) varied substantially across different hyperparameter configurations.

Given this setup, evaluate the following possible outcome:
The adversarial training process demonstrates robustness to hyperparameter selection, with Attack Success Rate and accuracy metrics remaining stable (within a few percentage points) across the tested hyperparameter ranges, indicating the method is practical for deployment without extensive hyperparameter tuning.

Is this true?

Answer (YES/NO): YES